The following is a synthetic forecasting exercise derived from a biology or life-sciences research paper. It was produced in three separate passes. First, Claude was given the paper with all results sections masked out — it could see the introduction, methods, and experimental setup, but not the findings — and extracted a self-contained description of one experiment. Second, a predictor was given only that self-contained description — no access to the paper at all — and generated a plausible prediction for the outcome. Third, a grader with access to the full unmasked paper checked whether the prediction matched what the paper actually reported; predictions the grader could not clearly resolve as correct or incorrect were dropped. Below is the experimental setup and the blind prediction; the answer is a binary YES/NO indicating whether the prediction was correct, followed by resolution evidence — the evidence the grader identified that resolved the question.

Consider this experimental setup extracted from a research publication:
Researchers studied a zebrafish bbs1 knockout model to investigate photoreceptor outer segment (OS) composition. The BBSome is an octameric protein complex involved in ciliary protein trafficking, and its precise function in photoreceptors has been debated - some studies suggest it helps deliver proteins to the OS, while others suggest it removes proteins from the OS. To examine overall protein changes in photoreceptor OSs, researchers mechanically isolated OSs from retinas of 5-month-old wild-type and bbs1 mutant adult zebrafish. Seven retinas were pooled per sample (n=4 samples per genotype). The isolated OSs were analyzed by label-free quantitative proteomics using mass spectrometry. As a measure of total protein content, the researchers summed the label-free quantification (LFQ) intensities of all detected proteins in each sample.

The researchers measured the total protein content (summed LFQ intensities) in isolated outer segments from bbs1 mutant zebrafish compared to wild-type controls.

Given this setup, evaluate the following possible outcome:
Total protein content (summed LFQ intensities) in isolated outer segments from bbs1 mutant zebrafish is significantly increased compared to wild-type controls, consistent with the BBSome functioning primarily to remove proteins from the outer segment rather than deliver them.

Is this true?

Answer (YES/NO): YES